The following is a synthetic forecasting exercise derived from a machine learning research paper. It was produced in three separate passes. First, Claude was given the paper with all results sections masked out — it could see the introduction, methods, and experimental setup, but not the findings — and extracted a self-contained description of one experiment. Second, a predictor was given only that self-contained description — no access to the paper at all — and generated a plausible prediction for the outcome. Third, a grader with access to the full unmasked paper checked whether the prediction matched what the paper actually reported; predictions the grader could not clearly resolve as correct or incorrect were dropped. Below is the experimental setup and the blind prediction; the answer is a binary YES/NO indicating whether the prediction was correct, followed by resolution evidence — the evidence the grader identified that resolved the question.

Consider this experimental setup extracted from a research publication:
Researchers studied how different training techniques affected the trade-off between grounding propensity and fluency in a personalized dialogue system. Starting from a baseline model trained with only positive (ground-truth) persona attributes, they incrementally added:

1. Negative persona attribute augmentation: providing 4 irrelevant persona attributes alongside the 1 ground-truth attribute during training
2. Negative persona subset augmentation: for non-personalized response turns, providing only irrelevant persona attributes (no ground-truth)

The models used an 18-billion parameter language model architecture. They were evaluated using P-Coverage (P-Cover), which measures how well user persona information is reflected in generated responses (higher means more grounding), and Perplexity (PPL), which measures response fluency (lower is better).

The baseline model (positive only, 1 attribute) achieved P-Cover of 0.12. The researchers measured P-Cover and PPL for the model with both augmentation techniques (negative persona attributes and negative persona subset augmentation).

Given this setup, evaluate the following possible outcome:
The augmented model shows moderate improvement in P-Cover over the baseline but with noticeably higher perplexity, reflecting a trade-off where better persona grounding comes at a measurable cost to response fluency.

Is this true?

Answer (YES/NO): NO